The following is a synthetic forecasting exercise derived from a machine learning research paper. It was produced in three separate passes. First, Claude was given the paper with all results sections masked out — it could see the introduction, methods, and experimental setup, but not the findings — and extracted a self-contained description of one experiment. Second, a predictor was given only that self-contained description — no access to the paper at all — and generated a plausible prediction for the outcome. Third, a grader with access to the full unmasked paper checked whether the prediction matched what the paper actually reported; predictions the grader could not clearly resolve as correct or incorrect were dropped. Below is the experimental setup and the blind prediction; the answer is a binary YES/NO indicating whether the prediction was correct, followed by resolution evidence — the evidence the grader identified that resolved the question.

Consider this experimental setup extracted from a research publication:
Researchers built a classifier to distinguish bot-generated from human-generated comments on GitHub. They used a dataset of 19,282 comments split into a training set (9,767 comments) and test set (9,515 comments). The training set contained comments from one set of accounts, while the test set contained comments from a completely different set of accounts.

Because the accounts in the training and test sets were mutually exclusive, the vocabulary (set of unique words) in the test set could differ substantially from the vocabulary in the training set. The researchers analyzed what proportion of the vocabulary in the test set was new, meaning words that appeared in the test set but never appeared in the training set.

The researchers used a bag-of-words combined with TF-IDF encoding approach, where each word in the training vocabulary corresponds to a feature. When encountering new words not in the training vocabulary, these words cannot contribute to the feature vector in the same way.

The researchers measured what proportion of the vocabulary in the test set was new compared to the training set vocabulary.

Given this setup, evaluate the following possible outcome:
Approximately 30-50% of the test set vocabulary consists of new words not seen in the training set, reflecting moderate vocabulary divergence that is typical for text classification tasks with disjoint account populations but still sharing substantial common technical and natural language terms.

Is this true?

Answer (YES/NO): NO